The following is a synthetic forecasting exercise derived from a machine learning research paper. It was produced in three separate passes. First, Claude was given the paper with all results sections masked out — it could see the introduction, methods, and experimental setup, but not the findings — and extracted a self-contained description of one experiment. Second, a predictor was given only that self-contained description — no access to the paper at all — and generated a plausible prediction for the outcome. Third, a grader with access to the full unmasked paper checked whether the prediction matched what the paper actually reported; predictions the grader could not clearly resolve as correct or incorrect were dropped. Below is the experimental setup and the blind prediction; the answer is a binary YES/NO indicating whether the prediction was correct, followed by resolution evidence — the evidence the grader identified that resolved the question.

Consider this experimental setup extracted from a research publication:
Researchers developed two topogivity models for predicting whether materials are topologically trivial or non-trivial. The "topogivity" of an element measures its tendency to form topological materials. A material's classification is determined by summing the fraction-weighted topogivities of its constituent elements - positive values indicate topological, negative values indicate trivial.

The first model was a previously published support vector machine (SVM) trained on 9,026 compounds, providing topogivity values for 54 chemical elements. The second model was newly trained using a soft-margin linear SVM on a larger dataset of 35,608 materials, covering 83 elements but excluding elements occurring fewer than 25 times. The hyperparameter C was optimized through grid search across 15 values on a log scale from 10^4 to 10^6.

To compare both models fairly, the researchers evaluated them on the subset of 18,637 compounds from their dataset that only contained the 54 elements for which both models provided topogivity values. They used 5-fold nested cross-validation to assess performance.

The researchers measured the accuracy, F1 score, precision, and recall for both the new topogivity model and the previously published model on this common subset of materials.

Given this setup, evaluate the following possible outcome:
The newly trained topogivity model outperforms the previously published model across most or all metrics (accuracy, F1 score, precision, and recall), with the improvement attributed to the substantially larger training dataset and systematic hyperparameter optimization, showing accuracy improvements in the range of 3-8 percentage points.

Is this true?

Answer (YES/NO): NO